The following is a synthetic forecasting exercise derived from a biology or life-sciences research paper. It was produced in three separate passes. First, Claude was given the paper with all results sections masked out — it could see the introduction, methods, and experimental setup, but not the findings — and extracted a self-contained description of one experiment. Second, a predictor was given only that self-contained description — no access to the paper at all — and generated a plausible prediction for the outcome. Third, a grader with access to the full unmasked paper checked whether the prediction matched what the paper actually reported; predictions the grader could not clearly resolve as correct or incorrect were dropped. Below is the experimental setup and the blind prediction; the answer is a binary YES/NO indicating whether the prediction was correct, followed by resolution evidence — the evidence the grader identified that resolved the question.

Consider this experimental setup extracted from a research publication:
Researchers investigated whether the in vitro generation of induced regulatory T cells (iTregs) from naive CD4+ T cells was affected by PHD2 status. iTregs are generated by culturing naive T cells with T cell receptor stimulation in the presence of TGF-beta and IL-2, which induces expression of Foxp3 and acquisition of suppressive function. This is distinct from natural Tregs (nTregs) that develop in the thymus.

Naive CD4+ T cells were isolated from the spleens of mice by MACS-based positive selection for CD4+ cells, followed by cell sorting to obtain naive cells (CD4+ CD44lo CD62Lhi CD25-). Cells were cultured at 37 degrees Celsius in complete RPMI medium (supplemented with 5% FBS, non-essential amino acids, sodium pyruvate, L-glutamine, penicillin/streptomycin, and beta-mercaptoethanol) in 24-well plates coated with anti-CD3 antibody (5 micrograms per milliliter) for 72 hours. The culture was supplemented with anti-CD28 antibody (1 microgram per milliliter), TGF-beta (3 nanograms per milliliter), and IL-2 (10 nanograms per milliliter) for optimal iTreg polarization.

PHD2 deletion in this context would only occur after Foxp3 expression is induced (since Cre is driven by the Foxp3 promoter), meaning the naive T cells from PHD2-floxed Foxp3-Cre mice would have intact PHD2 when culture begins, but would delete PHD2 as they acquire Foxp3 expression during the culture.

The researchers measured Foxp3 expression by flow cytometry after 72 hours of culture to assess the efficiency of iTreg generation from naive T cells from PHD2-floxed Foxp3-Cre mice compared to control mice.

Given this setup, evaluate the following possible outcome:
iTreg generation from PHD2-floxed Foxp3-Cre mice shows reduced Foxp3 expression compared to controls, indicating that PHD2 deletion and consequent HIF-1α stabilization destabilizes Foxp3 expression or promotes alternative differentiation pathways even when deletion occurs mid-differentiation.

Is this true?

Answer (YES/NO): NO